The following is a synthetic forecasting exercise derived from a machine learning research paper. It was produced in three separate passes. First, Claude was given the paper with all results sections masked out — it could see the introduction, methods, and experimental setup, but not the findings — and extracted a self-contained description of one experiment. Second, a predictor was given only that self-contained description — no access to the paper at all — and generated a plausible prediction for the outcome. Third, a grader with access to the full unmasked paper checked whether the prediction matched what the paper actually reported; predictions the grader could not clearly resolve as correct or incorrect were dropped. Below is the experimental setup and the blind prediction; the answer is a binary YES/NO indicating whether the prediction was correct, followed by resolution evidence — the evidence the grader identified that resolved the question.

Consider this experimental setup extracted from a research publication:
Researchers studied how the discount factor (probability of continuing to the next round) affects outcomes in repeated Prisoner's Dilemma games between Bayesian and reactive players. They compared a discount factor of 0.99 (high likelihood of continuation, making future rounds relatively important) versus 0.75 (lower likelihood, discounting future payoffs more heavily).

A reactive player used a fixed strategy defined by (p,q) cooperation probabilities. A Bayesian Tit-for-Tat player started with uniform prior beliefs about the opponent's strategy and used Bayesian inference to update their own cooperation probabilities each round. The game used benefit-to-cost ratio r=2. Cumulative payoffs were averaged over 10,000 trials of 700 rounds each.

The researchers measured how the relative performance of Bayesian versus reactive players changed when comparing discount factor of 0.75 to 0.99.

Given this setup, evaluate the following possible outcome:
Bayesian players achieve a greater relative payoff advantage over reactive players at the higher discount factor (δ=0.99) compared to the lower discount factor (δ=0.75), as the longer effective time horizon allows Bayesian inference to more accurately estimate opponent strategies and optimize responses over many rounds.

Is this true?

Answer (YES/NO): YES